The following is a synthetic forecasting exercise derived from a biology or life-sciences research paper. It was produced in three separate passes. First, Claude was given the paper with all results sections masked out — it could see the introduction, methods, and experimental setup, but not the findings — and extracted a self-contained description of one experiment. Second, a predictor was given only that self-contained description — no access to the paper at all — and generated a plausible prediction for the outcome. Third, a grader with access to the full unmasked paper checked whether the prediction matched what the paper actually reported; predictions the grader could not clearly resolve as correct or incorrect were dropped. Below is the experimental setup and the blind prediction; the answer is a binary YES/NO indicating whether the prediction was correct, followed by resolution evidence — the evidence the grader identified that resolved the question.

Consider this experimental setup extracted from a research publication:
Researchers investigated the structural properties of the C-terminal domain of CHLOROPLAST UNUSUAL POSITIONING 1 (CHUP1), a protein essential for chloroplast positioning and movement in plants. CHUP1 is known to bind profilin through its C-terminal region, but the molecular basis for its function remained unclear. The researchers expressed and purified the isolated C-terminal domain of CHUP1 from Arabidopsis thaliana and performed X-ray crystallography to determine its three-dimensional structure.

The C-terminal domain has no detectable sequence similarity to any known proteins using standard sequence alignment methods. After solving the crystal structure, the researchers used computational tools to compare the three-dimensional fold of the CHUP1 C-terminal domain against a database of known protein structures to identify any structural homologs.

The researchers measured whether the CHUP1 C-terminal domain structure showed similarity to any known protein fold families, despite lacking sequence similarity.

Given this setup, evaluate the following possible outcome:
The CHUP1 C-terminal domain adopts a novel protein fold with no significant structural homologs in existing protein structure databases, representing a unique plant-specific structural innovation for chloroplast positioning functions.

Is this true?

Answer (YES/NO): NO